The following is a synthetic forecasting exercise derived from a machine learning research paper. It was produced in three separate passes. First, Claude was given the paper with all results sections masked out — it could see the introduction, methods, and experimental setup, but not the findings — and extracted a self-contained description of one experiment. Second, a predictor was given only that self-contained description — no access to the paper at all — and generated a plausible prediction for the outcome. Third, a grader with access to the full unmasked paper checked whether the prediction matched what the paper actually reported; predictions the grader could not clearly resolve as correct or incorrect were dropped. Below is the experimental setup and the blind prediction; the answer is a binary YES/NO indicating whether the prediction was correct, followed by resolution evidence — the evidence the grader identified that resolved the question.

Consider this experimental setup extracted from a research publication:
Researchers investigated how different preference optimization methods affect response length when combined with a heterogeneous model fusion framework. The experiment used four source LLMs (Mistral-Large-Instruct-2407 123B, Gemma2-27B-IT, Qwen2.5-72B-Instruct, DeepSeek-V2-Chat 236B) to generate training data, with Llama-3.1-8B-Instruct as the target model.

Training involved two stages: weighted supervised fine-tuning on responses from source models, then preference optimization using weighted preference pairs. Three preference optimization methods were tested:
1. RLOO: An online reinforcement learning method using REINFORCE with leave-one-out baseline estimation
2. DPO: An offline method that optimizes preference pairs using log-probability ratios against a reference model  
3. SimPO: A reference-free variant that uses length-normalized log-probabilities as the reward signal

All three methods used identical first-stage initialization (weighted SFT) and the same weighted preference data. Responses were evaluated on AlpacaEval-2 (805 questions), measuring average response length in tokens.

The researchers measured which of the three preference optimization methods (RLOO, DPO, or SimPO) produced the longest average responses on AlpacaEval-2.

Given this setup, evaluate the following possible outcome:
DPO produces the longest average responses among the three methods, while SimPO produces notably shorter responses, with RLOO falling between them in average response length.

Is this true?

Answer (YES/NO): NO